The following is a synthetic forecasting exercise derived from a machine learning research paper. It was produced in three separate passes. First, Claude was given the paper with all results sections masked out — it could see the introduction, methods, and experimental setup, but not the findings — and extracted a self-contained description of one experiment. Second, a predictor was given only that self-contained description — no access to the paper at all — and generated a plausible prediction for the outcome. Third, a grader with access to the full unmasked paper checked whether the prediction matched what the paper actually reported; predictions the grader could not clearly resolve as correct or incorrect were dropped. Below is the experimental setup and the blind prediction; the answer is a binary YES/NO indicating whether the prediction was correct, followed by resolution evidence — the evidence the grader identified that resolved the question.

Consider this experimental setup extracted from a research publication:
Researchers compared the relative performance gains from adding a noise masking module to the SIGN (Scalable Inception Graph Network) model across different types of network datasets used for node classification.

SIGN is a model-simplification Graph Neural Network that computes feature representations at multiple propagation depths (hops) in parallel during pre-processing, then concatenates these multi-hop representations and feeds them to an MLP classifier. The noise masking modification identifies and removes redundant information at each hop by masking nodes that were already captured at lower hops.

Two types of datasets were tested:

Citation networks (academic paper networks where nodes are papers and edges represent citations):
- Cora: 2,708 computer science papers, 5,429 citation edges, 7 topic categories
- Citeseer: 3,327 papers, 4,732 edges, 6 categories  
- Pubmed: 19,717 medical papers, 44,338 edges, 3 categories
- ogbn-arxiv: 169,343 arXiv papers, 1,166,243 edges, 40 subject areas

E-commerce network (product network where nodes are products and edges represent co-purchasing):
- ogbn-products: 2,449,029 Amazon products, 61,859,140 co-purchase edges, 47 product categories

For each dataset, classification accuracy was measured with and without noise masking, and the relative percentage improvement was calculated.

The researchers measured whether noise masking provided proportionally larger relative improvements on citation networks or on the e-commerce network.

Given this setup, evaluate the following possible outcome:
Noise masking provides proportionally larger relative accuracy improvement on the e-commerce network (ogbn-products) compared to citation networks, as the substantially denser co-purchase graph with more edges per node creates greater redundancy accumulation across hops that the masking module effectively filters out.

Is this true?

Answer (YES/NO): YES